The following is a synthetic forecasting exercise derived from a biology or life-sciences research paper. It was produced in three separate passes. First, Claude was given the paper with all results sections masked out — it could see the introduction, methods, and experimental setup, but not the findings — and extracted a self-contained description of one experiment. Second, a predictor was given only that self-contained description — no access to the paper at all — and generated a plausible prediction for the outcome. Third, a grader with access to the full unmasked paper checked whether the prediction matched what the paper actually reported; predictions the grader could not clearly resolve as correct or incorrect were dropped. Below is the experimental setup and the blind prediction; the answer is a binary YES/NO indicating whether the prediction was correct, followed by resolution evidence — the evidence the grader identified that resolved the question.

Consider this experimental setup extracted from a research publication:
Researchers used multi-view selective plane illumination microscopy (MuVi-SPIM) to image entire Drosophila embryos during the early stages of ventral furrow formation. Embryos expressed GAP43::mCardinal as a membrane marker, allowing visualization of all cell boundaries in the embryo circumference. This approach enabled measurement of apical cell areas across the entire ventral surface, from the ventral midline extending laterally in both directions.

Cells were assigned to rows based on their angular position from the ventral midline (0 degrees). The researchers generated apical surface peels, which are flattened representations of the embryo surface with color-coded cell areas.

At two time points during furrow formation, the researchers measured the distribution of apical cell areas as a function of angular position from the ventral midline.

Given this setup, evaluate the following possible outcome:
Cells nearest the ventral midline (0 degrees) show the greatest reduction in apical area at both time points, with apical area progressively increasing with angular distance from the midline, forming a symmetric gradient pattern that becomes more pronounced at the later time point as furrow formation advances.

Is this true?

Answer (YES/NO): NO